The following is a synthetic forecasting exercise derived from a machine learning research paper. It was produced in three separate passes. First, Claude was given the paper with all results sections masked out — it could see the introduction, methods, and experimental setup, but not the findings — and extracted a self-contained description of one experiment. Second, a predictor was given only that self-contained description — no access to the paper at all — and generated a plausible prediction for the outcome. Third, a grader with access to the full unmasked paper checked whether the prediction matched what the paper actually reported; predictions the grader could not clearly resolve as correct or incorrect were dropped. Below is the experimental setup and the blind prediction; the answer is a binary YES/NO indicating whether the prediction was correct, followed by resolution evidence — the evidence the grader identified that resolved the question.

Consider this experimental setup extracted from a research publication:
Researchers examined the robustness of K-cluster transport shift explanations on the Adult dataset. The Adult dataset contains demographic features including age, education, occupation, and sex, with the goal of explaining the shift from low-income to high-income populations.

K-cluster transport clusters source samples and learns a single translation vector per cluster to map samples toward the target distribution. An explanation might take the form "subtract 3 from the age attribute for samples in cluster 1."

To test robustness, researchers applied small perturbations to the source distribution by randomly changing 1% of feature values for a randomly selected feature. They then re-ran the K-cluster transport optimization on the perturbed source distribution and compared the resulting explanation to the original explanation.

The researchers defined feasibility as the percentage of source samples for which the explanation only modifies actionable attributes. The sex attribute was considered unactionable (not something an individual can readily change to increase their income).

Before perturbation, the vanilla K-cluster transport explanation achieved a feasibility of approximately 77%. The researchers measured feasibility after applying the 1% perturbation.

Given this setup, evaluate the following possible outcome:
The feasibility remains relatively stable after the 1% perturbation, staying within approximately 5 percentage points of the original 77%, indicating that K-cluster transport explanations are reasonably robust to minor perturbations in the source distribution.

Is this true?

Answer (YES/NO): NO